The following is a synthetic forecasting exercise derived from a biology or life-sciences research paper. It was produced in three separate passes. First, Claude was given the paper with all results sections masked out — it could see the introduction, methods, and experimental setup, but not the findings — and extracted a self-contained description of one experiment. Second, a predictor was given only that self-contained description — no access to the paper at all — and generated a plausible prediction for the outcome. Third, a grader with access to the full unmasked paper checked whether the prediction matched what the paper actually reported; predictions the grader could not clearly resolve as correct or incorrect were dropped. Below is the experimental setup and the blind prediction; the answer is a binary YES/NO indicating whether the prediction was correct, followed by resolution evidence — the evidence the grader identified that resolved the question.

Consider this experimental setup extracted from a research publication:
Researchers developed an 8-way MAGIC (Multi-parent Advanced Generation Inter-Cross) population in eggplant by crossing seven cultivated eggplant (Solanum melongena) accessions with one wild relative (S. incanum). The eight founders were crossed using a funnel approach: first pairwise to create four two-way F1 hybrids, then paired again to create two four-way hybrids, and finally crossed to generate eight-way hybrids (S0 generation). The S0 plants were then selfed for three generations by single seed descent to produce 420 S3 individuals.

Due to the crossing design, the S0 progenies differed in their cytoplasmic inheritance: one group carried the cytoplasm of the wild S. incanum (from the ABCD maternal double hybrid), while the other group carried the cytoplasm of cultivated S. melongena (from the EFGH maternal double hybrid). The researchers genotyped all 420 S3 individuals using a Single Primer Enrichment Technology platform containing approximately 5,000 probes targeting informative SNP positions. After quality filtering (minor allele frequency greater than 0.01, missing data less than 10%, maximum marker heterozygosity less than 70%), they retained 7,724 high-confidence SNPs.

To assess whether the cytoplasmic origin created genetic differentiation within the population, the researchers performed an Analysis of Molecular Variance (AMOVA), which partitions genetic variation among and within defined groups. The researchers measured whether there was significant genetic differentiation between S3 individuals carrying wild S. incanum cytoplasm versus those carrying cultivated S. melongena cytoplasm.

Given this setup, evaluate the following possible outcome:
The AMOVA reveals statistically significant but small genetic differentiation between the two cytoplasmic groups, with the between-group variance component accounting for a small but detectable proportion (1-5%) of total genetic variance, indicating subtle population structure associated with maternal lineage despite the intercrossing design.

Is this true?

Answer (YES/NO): NO